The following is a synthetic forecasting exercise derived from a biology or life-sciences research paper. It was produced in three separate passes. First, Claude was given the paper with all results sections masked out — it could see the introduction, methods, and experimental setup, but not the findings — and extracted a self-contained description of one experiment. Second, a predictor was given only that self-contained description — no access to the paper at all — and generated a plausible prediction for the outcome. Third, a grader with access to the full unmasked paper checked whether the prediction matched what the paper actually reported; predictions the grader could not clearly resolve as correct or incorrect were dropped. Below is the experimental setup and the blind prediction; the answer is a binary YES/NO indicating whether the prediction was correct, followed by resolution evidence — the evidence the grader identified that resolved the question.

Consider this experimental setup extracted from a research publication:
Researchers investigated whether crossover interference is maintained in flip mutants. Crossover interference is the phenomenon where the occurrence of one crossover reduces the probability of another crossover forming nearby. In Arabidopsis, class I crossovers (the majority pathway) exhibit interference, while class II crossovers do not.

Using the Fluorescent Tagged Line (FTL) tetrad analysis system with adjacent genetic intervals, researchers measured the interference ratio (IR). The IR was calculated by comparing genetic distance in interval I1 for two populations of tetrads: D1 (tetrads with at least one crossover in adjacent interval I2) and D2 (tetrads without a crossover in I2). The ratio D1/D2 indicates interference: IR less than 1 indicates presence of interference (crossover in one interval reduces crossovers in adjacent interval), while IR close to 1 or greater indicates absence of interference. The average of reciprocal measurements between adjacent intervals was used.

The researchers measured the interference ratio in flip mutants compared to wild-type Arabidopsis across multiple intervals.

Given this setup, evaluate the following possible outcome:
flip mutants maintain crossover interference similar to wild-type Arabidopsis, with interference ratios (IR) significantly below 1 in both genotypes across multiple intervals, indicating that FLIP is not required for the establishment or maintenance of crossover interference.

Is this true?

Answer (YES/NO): NO